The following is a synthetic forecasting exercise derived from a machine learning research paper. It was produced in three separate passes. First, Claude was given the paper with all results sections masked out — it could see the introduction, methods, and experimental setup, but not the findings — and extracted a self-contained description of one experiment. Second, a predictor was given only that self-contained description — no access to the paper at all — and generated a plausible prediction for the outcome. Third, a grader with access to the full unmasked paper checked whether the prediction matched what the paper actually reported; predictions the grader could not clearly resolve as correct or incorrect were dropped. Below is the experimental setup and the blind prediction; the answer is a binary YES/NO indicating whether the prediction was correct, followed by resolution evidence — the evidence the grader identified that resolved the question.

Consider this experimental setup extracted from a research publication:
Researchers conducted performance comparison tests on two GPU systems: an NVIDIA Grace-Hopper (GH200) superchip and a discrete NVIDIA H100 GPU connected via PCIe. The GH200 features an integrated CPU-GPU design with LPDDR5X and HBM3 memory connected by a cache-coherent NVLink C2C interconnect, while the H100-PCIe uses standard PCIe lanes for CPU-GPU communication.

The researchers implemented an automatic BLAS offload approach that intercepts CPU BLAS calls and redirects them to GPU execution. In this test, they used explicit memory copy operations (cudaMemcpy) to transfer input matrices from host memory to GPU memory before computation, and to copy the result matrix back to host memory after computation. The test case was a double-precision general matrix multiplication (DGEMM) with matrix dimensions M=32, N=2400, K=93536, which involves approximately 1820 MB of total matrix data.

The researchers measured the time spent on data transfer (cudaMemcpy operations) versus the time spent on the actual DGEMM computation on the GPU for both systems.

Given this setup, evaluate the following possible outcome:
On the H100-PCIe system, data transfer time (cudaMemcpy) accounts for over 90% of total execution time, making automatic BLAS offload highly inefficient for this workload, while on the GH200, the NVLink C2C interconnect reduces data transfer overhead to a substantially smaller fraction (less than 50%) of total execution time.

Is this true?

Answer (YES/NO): NO